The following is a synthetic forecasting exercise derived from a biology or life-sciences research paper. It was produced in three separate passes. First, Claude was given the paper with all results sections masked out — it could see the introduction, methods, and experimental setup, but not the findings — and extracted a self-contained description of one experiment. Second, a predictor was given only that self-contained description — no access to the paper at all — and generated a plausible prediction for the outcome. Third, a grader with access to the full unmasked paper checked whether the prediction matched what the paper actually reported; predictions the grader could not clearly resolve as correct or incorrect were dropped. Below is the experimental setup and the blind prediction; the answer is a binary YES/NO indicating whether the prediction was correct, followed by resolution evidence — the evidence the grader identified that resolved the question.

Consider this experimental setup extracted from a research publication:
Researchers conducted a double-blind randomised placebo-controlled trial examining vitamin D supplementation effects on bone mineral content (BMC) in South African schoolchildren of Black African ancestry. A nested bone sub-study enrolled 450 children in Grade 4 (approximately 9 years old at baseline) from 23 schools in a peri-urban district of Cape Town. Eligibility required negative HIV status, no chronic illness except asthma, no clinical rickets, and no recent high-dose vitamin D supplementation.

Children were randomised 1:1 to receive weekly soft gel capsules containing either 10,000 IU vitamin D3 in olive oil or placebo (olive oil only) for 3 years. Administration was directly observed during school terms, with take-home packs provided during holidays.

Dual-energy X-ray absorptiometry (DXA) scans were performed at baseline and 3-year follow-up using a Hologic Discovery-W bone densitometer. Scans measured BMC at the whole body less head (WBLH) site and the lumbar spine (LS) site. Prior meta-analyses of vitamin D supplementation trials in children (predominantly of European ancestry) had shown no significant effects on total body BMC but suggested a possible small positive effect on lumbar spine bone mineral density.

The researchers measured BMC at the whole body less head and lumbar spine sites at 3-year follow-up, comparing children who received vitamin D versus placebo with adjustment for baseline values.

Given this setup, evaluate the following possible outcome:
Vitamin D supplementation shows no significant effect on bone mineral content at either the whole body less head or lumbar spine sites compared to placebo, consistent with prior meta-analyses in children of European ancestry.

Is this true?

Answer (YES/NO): YES